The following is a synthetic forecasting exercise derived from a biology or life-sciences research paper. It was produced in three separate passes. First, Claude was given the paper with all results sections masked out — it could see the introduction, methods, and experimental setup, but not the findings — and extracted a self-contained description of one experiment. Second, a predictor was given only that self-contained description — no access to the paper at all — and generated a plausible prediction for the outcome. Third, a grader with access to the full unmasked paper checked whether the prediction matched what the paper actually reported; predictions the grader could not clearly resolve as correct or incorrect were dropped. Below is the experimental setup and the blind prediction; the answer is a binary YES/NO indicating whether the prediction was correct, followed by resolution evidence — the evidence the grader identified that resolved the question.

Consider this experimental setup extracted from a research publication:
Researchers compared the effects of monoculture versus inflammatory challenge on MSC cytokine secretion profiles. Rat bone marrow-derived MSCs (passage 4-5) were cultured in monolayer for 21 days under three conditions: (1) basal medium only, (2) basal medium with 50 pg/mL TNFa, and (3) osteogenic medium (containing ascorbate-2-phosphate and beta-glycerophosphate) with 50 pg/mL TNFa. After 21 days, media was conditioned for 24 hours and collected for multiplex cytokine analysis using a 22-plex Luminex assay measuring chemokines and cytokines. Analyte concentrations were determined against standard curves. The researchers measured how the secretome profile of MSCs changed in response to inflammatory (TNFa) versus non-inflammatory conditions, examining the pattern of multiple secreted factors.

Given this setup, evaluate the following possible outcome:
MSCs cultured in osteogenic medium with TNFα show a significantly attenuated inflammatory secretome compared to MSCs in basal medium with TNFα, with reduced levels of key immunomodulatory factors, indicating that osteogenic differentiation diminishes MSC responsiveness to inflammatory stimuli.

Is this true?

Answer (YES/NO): NO